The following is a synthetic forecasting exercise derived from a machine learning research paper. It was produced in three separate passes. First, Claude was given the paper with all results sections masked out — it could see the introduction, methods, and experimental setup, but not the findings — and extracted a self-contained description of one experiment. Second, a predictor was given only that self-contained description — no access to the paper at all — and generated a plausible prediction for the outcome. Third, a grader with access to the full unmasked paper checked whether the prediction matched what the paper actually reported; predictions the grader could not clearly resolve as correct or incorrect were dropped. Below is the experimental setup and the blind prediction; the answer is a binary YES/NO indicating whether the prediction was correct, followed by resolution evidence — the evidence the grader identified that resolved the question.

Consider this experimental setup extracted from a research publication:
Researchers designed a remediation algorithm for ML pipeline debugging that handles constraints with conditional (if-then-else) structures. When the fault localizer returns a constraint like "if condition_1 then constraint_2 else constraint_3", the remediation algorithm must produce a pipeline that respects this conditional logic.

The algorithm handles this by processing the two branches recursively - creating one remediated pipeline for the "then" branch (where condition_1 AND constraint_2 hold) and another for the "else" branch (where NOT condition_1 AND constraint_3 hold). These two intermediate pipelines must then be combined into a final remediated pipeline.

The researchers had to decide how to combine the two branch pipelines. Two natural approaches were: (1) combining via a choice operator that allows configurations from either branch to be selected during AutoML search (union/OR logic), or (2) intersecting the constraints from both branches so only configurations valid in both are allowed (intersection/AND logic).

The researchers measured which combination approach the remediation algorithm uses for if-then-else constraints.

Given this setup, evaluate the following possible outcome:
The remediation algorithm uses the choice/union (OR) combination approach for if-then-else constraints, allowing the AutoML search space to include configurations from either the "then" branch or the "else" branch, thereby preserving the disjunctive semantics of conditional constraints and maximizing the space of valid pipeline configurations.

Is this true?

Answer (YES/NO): YES